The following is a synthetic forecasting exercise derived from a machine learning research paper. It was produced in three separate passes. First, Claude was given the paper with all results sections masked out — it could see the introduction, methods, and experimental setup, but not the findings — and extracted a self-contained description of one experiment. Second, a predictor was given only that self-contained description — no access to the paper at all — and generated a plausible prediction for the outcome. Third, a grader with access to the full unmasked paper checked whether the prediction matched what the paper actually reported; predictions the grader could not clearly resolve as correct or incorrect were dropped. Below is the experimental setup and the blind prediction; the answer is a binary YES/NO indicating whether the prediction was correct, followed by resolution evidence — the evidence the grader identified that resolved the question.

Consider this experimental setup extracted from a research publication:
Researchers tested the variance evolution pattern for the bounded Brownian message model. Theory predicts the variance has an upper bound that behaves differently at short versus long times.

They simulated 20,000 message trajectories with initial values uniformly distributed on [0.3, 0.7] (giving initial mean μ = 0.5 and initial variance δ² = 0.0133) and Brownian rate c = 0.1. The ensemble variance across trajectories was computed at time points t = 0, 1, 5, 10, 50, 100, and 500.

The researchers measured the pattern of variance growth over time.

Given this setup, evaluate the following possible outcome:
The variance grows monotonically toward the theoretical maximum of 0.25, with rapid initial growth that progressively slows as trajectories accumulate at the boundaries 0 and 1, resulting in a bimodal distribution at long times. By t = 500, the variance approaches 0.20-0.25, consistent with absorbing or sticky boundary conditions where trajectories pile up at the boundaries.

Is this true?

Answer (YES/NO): YES